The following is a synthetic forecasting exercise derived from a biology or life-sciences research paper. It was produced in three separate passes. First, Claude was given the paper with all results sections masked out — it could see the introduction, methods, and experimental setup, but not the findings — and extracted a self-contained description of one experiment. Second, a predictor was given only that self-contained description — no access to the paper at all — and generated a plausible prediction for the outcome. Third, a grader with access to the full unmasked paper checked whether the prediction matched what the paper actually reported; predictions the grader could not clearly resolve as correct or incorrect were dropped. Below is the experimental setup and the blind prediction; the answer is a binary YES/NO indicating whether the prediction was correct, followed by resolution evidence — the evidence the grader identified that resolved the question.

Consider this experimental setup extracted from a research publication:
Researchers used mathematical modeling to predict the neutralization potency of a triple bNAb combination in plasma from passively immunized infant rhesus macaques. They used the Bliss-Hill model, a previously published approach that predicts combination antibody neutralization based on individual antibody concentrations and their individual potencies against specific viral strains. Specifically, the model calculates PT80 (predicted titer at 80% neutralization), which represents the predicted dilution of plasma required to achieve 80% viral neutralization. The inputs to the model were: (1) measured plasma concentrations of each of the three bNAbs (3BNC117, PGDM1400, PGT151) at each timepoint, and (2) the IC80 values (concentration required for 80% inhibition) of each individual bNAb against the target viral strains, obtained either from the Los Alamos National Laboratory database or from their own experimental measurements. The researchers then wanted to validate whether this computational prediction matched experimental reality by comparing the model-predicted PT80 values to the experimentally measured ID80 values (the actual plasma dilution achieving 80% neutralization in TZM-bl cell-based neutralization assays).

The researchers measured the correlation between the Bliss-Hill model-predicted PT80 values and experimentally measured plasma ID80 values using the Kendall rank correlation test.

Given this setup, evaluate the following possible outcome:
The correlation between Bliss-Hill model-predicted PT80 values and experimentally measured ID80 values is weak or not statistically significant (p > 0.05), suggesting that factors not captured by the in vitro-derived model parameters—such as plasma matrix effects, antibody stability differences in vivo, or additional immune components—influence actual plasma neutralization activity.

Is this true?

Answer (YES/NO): NO